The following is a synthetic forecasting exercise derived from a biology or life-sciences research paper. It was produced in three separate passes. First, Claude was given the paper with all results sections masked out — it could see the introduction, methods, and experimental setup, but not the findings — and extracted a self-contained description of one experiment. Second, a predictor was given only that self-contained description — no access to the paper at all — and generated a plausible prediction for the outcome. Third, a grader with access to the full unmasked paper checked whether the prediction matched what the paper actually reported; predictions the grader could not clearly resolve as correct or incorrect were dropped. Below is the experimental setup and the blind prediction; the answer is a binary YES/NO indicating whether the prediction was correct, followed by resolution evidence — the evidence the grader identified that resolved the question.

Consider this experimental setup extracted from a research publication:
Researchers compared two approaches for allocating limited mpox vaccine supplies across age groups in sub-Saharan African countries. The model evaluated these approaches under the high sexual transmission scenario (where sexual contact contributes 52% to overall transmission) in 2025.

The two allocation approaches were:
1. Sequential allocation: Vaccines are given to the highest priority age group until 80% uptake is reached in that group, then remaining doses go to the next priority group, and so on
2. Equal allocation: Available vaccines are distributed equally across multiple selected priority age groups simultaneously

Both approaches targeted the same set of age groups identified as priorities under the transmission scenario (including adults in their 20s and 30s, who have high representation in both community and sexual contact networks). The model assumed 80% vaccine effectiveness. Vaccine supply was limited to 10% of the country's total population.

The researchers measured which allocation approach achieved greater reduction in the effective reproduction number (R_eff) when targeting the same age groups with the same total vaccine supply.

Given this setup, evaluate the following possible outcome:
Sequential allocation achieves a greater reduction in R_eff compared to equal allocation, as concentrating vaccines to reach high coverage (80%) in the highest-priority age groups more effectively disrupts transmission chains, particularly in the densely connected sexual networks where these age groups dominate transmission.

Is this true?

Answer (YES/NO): NO